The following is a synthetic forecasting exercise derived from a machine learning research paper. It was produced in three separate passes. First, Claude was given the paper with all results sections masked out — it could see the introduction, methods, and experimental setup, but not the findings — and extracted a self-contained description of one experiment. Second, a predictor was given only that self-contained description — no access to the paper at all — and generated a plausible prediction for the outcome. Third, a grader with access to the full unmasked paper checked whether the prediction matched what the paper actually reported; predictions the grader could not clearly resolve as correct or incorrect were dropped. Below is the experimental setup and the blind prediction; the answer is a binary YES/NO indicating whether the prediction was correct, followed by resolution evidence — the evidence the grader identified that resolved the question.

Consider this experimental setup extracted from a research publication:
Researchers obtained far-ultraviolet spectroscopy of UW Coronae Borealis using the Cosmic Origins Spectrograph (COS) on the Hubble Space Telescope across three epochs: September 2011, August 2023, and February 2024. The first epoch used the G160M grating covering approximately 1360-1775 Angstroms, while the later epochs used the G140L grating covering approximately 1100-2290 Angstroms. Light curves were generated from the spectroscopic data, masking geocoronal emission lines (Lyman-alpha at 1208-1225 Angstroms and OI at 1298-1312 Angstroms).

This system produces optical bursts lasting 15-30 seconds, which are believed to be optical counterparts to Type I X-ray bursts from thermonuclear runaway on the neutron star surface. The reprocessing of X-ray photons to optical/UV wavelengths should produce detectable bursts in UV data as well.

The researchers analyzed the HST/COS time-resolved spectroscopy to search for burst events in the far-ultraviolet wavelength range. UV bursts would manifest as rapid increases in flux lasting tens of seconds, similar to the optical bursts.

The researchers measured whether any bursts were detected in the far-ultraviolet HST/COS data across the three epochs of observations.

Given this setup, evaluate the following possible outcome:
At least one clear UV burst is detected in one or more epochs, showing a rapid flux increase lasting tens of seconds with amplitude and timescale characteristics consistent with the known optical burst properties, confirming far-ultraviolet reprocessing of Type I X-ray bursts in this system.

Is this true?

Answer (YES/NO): YES